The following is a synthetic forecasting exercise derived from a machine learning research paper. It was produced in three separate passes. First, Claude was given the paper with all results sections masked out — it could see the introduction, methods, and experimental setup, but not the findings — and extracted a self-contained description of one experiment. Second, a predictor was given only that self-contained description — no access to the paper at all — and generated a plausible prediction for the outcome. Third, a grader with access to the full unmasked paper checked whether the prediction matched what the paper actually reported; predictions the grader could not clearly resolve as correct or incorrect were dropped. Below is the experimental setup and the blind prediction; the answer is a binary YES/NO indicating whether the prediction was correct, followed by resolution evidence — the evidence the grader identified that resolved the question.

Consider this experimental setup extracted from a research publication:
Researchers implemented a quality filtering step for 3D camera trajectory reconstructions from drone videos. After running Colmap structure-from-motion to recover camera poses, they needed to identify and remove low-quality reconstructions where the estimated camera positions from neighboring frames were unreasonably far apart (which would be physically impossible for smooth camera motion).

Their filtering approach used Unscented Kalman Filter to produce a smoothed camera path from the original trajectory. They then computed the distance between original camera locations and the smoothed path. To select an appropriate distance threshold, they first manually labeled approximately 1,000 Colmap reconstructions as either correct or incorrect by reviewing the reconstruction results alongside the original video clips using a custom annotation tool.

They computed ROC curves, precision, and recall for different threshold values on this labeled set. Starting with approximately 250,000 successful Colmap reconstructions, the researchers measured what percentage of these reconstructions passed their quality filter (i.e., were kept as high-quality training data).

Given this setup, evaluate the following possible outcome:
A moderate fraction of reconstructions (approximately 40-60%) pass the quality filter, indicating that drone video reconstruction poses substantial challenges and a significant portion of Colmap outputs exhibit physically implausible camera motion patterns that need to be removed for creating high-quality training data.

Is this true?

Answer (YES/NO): NO